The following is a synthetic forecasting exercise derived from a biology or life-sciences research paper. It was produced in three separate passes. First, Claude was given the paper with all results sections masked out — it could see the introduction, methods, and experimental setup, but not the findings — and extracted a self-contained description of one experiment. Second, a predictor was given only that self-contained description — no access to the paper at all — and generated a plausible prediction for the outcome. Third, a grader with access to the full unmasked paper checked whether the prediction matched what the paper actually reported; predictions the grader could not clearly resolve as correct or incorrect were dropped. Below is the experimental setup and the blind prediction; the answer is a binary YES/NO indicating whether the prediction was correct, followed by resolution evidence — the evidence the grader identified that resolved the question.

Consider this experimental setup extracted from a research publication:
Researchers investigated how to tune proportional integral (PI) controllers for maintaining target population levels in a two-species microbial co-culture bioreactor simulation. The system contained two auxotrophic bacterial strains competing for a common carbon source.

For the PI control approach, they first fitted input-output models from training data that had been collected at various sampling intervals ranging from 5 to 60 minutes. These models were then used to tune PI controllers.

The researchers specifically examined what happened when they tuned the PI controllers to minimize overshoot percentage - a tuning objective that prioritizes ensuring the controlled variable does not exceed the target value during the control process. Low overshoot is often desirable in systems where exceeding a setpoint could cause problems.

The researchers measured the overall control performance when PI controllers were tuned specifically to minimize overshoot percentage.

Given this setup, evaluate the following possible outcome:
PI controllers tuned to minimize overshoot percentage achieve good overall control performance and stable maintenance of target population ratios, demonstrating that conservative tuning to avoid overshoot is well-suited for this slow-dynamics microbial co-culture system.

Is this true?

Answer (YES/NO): NO